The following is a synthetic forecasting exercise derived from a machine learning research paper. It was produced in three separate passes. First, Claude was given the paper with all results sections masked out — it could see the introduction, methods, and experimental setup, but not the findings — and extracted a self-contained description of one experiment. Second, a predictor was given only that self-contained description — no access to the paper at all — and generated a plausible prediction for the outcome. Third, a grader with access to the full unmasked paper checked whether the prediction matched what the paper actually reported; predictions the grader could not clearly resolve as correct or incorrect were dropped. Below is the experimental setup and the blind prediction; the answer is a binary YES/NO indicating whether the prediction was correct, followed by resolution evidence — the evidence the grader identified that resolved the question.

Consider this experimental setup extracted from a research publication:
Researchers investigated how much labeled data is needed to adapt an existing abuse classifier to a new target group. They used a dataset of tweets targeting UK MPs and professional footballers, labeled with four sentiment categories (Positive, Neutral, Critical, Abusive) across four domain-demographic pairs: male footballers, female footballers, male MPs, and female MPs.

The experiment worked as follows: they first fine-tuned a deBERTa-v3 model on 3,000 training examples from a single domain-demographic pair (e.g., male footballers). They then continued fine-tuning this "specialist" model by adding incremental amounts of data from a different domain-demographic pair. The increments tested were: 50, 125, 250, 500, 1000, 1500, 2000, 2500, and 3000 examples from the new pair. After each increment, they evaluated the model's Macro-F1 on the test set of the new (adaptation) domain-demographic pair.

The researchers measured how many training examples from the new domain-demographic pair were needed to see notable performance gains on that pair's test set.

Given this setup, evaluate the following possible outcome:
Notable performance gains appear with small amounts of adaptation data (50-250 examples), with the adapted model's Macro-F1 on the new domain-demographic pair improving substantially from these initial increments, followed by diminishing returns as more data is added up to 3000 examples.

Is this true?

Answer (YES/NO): YES